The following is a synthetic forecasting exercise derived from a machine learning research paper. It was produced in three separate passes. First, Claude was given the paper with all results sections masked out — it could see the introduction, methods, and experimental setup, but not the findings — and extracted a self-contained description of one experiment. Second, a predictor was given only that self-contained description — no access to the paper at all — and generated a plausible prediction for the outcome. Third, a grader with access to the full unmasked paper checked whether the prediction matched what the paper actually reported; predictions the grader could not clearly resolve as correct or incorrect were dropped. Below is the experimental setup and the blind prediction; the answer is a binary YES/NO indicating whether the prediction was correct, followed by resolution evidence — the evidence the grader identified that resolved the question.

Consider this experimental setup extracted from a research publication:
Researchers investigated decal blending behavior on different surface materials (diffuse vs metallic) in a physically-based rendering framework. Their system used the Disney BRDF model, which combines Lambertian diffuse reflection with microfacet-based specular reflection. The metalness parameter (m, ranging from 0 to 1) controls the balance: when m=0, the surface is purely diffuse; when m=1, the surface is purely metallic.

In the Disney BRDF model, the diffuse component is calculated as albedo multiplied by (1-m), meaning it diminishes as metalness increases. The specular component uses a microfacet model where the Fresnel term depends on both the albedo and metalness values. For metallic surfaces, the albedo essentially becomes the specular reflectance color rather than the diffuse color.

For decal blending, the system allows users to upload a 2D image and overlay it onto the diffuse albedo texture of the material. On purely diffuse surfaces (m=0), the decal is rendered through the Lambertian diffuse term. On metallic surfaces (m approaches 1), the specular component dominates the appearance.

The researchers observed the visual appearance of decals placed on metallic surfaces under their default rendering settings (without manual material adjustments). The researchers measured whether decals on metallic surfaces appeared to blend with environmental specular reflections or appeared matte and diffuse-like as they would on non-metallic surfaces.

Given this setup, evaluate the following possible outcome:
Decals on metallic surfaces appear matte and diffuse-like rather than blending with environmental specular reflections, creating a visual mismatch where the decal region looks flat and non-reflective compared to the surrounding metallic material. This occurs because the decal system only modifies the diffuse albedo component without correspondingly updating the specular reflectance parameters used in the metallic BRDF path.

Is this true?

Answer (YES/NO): NO